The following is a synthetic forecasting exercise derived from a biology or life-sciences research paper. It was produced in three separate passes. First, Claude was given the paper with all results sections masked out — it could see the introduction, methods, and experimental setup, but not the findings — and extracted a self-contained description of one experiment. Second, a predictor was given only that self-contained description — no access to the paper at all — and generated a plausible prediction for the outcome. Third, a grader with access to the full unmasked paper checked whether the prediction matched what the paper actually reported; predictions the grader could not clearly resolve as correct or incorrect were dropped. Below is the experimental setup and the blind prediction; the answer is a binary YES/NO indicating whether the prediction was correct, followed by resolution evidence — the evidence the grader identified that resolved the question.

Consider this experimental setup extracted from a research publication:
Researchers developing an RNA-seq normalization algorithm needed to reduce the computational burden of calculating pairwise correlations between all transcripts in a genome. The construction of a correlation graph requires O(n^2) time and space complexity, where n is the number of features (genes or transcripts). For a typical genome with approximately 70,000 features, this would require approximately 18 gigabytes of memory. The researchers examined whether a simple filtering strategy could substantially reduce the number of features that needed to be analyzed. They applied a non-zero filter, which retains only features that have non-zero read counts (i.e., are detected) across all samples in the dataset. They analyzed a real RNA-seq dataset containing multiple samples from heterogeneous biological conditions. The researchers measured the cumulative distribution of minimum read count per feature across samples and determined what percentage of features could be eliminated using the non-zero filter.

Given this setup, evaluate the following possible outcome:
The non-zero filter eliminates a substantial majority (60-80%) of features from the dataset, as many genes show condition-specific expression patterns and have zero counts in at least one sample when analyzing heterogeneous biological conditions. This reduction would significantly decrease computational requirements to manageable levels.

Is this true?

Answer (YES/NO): NO